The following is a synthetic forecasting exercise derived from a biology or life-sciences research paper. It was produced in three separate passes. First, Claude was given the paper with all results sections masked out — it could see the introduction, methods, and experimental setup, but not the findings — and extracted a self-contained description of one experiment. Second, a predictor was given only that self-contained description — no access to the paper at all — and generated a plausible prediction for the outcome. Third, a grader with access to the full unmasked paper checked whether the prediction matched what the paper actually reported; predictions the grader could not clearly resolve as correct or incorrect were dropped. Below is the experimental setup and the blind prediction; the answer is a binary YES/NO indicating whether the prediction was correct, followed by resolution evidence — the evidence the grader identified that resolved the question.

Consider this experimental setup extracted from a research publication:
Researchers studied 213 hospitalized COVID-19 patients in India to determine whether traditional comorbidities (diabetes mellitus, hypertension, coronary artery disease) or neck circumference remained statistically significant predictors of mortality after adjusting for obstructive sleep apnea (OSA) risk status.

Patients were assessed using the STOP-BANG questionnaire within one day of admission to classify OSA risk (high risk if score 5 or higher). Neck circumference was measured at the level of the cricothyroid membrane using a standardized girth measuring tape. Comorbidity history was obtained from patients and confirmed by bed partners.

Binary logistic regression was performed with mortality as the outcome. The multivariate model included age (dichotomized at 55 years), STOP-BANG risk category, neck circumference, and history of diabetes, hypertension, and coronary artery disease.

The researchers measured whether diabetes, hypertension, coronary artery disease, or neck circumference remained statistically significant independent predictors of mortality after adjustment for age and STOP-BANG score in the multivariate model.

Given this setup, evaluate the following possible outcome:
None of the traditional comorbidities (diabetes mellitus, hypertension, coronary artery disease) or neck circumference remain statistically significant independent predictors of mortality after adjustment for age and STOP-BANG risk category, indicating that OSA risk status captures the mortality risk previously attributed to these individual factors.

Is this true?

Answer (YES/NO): YES